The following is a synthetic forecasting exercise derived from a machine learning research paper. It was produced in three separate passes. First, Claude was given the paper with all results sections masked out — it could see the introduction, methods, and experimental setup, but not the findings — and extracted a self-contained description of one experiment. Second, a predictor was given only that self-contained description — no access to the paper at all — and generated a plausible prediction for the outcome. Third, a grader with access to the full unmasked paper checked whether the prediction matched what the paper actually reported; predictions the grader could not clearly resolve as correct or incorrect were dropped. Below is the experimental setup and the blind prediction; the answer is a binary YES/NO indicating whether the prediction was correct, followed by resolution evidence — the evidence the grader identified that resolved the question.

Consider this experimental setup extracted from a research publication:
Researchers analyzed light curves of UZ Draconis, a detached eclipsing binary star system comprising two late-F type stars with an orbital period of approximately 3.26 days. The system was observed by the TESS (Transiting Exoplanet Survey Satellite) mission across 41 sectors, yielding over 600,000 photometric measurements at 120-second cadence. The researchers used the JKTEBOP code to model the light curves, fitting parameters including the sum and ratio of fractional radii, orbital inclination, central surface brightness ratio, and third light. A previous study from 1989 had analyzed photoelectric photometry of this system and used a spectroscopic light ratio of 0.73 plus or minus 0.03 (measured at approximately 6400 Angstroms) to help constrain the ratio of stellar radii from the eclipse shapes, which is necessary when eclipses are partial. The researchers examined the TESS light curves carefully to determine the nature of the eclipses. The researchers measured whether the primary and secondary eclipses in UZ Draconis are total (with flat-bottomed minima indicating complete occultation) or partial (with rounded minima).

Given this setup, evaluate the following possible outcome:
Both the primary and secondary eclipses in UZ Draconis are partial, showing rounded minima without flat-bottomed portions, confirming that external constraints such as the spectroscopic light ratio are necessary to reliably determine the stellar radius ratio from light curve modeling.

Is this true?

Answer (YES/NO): NO